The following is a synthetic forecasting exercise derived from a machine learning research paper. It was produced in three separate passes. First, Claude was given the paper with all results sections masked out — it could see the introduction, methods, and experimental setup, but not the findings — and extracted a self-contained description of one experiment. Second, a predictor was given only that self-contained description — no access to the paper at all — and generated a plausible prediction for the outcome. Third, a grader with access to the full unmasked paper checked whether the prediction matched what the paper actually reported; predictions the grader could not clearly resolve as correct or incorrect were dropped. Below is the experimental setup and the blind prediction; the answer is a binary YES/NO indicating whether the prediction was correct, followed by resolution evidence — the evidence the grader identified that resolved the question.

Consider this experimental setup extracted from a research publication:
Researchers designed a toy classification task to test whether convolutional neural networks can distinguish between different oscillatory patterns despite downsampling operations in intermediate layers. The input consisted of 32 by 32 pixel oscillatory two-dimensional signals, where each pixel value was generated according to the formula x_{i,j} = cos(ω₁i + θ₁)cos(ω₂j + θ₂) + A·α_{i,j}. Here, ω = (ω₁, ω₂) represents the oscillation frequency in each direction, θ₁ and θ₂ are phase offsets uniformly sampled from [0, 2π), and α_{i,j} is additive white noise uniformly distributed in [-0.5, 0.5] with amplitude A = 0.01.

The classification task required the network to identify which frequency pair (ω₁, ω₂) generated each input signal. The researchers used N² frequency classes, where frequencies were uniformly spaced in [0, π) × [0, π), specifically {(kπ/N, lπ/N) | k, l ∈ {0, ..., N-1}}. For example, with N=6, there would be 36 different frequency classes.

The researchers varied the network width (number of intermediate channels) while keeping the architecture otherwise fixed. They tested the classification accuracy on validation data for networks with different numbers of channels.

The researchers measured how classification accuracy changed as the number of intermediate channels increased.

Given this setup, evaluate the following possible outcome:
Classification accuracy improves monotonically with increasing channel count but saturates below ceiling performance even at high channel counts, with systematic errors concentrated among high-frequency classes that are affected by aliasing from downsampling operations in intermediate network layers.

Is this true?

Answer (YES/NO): NO